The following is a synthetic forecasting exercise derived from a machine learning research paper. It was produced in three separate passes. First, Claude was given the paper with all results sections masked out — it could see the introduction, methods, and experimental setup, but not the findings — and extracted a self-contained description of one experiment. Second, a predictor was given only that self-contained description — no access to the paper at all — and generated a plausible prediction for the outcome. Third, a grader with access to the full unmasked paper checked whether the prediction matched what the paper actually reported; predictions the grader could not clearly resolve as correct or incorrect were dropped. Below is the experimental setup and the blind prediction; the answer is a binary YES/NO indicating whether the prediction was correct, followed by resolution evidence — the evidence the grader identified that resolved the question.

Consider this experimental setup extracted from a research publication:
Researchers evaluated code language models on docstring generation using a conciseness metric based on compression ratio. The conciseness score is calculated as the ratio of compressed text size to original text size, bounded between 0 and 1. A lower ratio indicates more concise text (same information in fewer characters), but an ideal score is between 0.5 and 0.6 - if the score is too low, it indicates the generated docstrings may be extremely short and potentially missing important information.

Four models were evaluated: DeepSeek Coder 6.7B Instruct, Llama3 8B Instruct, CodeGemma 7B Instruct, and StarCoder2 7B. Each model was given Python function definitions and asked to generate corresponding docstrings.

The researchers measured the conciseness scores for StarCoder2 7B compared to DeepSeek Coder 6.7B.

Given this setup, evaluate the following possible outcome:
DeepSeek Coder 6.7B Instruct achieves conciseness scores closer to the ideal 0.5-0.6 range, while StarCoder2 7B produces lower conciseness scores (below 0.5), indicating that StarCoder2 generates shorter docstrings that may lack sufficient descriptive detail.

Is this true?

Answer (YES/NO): NO